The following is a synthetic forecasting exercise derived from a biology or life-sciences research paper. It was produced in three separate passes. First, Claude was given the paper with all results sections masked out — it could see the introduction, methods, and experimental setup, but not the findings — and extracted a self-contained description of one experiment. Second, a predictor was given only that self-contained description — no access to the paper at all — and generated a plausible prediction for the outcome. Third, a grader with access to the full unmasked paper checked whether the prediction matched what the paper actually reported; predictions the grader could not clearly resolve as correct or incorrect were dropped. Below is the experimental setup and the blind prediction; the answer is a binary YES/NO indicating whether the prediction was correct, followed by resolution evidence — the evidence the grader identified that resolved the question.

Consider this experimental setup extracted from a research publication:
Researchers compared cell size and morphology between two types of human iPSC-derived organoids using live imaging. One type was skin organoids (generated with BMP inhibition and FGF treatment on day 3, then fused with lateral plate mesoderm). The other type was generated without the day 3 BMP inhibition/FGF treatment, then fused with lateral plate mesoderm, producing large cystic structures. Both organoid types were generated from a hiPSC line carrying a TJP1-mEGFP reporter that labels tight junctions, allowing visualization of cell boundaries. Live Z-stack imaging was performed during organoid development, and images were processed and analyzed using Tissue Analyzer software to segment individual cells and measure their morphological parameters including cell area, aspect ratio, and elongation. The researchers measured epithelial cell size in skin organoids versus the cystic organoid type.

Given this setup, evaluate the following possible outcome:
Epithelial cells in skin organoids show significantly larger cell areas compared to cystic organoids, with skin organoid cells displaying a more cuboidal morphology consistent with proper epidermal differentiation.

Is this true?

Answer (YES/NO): NO